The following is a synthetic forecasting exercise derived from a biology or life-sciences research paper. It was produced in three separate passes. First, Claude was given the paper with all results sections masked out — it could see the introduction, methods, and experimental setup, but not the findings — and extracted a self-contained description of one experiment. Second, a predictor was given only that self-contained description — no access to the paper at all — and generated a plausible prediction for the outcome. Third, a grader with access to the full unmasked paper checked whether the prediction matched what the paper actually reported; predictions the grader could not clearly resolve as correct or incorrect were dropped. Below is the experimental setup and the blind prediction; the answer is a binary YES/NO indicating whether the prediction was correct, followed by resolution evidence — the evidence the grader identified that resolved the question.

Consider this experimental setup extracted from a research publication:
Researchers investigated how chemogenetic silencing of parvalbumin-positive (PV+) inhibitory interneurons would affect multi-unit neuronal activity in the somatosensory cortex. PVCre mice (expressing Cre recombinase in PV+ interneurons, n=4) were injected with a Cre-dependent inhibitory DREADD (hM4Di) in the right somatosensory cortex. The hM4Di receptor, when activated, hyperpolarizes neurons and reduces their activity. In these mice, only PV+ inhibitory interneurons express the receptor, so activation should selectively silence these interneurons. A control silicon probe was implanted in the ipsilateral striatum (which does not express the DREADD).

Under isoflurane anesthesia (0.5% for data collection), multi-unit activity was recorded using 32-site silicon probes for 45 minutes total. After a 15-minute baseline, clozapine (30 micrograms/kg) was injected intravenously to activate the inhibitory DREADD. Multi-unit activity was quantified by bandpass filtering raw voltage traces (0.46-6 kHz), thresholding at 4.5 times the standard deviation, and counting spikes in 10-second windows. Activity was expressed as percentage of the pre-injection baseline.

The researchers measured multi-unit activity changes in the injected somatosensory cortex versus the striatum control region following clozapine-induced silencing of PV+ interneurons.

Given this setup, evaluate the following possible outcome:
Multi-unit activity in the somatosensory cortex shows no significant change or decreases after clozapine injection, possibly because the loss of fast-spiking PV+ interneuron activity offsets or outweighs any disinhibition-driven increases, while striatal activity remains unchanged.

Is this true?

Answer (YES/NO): NO